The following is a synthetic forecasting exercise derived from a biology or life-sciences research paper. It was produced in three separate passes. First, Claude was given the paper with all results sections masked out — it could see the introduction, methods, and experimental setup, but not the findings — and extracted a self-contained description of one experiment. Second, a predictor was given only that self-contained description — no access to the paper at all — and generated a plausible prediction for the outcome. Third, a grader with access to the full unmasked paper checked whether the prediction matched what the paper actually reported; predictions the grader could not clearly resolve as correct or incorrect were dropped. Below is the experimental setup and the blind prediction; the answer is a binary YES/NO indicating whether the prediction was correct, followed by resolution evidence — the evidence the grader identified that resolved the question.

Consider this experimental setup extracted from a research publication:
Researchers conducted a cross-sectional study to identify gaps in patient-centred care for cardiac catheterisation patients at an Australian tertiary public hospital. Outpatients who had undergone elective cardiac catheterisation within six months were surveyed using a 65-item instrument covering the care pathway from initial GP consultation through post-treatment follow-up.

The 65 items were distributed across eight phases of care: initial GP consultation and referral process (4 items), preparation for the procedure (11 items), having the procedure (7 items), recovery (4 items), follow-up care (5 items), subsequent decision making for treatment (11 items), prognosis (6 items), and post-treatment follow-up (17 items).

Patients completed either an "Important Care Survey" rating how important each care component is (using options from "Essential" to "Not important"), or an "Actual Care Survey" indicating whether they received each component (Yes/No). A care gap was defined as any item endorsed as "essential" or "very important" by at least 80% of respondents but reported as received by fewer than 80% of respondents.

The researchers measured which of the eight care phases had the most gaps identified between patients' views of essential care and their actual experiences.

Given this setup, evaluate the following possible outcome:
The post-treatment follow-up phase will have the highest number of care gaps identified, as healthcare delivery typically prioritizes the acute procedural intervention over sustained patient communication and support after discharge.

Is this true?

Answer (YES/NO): NO